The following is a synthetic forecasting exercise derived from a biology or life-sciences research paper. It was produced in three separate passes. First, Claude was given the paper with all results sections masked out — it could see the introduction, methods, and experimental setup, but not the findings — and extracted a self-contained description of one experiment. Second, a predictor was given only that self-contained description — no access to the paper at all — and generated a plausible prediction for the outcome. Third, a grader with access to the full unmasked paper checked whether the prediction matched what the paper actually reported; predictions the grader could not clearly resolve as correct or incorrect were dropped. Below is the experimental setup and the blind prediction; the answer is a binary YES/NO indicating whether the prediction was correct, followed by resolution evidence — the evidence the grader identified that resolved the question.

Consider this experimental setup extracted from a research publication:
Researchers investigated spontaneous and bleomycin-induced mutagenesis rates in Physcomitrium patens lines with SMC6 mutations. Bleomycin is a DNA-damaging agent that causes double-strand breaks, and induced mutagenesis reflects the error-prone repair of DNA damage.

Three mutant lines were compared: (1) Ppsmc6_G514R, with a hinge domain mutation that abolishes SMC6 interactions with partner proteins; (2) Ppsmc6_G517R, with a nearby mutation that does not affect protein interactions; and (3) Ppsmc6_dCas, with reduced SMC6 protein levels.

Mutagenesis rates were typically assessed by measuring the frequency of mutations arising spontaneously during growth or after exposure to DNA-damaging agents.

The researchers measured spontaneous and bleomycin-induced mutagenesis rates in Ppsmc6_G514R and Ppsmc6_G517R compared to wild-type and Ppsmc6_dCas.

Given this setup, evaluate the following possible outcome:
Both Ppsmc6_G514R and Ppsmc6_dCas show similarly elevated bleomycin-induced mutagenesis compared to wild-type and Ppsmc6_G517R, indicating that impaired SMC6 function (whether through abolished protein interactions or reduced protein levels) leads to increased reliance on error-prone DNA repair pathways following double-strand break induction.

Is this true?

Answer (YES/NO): NO